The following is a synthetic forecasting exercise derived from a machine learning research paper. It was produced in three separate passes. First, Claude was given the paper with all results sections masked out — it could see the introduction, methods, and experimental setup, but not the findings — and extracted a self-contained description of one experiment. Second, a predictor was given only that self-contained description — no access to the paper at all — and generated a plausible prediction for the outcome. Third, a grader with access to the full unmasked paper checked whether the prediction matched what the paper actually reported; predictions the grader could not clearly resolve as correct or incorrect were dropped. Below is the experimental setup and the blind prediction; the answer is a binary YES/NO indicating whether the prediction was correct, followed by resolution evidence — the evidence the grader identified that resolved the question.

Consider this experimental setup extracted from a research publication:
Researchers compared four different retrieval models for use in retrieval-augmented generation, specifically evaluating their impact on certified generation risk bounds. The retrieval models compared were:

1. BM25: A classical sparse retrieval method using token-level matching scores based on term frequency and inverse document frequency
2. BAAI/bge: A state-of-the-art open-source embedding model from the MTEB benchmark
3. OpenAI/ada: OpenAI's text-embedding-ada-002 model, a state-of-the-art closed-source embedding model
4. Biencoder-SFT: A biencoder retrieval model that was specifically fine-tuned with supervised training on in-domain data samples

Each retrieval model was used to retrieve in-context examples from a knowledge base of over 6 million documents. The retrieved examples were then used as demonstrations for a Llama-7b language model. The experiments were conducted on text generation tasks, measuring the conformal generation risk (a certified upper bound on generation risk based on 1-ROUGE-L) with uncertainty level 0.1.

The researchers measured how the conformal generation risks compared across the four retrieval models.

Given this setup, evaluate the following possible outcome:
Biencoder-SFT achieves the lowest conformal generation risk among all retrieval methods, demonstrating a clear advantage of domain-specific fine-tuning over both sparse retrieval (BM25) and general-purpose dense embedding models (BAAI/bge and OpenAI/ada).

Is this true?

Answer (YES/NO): NO